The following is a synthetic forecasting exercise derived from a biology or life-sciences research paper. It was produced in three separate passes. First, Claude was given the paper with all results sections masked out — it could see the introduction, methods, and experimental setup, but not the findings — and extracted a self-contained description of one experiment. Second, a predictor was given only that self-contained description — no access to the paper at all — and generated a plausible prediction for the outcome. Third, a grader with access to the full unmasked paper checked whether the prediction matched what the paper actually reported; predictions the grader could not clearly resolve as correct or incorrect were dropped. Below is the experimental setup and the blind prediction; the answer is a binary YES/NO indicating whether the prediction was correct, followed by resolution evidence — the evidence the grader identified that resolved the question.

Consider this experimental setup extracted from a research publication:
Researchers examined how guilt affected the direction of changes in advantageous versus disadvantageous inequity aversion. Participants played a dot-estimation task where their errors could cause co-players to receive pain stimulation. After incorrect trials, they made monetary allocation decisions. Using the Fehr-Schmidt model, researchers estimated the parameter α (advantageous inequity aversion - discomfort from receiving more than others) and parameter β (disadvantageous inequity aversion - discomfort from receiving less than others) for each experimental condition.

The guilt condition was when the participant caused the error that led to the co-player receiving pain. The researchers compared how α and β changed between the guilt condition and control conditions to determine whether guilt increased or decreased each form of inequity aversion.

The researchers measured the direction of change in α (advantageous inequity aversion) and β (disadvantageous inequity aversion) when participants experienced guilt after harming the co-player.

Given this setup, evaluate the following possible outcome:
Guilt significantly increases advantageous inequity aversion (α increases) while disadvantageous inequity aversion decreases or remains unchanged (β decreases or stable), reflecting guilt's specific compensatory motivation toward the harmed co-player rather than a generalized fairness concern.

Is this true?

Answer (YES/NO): YES